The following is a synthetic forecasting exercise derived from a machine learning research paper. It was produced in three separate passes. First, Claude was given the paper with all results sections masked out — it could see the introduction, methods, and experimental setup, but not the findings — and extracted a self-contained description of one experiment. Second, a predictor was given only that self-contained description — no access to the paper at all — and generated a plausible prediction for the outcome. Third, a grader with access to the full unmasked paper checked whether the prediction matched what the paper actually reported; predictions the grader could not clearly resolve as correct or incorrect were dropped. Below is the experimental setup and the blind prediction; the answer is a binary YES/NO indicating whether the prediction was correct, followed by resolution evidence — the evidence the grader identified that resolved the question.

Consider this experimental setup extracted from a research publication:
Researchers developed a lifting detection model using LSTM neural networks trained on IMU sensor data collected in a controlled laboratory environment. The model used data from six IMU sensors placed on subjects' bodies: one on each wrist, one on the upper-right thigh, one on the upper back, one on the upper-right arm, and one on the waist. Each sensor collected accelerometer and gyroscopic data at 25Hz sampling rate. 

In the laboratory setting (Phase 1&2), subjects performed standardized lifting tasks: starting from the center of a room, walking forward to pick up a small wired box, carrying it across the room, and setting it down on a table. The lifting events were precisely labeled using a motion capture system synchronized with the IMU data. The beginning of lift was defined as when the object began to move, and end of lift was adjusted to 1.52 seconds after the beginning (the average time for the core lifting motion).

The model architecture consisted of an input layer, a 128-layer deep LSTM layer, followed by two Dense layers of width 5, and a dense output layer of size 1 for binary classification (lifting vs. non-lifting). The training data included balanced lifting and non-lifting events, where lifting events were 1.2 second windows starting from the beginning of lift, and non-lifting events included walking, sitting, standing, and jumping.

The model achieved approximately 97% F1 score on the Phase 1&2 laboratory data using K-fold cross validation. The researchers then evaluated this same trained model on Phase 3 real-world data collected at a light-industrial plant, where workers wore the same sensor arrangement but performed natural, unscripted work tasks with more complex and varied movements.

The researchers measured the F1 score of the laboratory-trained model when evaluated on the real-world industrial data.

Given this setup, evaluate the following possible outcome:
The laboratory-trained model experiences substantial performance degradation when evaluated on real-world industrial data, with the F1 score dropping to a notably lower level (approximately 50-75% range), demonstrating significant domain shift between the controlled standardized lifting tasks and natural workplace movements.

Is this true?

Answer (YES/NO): NO